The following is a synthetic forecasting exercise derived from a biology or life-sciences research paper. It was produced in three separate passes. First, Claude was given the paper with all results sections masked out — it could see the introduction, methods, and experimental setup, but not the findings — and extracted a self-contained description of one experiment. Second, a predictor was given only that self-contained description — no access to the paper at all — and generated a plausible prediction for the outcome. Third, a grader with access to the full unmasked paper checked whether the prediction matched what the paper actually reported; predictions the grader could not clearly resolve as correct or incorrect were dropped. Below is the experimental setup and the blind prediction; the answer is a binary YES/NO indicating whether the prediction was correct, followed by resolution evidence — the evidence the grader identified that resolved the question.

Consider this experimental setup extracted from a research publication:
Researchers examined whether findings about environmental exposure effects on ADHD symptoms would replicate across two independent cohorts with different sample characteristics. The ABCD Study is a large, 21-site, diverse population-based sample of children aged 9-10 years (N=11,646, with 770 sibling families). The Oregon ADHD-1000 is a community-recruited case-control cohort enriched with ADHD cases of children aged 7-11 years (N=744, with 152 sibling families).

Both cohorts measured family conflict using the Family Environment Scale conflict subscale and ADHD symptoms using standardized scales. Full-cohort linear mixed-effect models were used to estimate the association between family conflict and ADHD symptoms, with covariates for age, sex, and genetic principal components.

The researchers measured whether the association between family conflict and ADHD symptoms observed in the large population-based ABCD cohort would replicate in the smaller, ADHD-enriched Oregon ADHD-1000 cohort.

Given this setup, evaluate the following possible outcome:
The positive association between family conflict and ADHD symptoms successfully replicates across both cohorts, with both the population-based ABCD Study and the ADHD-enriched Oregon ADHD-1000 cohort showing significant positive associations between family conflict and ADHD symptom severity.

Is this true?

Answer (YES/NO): YES